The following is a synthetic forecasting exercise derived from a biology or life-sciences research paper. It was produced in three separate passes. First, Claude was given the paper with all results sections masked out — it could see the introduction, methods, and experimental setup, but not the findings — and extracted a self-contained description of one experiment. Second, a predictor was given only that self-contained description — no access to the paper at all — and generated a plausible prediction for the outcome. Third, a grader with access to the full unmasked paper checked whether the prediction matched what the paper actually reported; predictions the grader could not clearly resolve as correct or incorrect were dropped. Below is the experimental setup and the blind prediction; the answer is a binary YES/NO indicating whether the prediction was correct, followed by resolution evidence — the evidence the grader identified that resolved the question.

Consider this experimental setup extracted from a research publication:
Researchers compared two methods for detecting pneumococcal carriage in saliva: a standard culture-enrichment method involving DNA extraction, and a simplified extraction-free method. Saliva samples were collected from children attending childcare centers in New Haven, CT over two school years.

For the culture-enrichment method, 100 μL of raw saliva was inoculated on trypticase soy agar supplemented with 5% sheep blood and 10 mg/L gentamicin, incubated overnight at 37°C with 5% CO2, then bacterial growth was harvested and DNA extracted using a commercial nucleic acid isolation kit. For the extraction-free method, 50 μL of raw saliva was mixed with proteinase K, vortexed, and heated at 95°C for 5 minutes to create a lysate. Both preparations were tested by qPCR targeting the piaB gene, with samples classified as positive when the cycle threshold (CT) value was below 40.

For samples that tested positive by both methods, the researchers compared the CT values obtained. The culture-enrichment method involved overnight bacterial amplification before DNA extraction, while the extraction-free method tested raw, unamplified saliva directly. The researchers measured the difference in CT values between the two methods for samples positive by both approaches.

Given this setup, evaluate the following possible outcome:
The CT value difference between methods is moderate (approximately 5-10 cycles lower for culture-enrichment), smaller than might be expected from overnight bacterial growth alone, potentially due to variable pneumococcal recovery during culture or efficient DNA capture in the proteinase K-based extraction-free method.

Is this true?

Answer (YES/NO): YES